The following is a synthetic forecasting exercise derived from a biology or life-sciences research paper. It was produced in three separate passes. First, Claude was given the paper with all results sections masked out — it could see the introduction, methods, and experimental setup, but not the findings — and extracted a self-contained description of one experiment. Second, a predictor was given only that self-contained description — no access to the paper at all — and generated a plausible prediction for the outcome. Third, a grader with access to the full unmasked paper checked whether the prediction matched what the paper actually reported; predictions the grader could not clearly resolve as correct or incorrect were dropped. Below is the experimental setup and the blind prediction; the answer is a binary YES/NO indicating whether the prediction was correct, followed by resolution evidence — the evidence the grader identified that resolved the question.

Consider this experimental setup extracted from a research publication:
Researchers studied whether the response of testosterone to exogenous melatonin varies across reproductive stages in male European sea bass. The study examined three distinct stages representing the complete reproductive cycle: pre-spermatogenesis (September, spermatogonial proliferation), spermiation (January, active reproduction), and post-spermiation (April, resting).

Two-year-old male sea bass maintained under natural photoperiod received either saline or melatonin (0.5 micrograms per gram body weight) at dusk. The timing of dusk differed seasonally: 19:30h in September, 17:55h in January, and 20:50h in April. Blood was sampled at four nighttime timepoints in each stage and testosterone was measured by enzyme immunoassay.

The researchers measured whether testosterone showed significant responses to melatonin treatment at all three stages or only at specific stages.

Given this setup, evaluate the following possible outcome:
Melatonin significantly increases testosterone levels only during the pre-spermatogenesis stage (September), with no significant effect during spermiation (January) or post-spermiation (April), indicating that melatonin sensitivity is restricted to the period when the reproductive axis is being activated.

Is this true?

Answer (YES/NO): NO